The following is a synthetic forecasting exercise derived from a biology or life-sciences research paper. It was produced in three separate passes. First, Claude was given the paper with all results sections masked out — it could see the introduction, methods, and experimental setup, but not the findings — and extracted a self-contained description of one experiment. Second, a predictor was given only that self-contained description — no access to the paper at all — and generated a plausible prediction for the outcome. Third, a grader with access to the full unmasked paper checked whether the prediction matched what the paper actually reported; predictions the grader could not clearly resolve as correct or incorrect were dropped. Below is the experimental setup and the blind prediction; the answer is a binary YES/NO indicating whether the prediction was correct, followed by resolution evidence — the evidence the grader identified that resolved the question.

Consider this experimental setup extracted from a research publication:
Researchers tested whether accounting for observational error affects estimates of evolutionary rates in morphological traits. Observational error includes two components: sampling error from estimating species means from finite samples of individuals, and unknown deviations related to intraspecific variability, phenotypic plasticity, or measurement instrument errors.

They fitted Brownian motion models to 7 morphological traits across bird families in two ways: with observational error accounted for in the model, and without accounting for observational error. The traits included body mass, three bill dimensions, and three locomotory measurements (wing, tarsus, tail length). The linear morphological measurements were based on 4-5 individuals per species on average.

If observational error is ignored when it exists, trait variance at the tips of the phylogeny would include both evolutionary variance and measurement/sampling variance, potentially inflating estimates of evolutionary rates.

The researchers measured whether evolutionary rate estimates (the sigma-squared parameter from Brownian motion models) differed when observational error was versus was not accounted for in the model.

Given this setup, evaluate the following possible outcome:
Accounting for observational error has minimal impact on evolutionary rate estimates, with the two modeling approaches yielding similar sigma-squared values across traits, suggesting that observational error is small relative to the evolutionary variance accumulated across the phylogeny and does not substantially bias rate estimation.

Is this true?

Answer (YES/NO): NO